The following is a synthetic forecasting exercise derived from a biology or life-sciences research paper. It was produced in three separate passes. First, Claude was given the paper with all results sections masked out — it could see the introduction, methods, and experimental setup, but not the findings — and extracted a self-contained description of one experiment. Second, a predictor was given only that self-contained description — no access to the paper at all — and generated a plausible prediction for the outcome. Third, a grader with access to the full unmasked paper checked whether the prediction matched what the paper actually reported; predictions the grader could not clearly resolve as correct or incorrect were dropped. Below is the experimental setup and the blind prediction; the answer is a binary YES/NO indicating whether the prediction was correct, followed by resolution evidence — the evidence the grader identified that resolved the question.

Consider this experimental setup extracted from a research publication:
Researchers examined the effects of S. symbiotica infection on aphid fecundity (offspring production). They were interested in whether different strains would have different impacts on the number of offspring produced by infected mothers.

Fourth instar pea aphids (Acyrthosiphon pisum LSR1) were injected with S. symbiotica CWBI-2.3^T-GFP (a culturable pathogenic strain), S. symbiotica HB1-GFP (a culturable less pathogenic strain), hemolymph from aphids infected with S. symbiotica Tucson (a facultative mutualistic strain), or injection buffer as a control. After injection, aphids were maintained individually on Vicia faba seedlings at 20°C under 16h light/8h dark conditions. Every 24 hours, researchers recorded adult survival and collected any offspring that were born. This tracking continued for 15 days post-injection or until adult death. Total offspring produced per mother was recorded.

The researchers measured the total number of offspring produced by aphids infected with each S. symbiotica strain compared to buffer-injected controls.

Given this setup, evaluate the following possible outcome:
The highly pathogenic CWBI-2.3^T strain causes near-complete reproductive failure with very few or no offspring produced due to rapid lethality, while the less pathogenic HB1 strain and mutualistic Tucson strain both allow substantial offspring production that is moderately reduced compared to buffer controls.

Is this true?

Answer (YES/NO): NO